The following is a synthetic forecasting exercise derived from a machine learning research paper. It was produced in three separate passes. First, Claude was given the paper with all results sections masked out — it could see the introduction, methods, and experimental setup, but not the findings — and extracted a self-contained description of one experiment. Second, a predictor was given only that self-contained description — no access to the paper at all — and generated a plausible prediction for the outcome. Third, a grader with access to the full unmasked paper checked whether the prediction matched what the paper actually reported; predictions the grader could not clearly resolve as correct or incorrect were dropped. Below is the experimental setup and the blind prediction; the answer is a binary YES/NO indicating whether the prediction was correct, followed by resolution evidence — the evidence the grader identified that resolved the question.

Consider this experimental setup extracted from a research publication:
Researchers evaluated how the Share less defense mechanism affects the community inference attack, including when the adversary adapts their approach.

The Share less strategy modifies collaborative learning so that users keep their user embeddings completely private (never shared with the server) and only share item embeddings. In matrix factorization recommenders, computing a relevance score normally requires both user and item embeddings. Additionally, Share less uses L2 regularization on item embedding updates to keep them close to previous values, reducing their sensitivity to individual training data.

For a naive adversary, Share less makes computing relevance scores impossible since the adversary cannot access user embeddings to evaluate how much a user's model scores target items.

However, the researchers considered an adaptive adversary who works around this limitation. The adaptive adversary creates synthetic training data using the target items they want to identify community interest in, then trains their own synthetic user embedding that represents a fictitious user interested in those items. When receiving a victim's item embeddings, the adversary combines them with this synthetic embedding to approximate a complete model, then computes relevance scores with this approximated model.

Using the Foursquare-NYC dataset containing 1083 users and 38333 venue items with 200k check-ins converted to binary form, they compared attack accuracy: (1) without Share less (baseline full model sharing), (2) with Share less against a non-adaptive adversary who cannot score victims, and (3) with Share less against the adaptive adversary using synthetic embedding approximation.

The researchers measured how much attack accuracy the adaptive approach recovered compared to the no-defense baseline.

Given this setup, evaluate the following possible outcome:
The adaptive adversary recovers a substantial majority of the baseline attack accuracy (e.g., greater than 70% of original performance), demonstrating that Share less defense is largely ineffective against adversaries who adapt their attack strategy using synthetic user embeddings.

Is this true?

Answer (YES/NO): YES